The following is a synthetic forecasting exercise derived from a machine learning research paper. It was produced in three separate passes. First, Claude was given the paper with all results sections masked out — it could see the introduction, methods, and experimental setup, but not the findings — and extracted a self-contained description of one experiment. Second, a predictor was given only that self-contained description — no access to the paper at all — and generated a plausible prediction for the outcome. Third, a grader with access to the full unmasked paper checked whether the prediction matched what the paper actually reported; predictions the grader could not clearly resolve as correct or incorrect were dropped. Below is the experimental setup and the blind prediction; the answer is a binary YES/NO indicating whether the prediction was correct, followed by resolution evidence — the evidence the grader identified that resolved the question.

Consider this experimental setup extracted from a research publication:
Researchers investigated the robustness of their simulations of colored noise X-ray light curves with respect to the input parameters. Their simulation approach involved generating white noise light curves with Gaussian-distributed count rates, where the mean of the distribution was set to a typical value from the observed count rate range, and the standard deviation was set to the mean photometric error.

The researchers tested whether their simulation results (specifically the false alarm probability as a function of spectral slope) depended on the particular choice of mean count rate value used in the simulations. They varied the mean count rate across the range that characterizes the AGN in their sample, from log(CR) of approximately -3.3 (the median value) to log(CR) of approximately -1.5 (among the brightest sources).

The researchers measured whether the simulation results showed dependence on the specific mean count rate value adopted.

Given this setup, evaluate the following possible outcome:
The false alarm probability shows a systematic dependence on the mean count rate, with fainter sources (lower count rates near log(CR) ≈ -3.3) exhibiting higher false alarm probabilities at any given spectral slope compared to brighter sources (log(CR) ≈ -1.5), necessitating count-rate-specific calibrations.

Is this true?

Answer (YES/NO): NO